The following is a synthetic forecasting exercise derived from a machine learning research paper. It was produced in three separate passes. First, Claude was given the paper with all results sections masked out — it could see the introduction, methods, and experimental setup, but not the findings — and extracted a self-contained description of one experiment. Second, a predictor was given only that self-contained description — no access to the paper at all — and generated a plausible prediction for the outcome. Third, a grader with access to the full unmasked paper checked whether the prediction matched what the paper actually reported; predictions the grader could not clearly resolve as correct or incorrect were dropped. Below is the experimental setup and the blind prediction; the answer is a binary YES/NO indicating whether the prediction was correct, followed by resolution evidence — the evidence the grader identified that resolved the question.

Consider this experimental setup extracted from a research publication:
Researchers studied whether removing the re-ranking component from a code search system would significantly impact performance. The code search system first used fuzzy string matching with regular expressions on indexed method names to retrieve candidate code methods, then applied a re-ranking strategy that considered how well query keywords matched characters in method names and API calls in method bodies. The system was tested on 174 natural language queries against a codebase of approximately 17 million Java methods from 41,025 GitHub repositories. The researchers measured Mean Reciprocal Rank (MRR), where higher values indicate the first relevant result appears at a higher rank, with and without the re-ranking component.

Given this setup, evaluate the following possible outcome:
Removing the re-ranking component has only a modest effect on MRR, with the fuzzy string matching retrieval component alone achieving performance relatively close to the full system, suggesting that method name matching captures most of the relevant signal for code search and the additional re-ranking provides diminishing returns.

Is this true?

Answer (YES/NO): NO